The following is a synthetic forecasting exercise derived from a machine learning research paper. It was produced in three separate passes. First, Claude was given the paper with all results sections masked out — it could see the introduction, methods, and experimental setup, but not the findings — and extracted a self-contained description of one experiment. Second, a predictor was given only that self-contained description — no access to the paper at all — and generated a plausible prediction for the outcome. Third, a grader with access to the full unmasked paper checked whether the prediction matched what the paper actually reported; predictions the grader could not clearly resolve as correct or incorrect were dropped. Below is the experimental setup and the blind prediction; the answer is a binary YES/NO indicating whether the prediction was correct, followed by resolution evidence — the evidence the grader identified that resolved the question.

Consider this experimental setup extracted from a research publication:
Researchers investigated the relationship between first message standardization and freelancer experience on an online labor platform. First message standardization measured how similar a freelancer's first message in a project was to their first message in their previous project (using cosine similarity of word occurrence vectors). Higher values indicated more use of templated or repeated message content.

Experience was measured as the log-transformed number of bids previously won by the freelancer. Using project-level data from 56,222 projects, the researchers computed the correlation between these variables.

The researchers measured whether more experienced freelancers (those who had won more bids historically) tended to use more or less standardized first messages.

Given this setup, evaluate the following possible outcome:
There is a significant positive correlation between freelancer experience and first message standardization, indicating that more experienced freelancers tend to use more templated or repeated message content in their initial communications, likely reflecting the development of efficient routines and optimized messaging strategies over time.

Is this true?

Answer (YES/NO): YES